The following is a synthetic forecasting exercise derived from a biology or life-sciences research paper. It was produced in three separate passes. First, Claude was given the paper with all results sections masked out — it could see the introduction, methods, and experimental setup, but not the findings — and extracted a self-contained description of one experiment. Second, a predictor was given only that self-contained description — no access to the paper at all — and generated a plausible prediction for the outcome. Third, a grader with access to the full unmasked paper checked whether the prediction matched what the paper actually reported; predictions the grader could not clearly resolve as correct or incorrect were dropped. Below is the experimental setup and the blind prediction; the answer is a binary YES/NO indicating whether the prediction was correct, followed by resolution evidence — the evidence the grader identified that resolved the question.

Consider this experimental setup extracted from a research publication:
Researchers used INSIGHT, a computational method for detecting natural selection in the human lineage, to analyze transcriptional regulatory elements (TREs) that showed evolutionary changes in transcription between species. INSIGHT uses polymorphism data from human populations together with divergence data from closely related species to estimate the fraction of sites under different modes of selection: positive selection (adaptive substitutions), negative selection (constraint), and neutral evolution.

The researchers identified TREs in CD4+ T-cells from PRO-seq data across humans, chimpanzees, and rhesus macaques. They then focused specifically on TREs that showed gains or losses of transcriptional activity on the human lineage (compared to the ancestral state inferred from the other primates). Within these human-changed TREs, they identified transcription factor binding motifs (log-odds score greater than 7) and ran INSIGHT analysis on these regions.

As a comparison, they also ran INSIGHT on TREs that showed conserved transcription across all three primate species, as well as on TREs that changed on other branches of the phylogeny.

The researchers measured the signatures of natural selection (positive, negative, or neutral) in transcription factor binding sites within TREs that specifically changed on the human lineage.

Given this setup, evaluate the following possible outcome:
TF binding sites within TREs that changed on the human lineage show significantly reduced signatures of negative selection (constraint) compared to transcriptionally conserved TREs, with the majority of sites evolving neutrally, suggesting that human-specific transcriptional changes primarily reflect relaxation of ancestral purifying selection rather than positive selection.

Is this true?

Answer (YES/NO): NO